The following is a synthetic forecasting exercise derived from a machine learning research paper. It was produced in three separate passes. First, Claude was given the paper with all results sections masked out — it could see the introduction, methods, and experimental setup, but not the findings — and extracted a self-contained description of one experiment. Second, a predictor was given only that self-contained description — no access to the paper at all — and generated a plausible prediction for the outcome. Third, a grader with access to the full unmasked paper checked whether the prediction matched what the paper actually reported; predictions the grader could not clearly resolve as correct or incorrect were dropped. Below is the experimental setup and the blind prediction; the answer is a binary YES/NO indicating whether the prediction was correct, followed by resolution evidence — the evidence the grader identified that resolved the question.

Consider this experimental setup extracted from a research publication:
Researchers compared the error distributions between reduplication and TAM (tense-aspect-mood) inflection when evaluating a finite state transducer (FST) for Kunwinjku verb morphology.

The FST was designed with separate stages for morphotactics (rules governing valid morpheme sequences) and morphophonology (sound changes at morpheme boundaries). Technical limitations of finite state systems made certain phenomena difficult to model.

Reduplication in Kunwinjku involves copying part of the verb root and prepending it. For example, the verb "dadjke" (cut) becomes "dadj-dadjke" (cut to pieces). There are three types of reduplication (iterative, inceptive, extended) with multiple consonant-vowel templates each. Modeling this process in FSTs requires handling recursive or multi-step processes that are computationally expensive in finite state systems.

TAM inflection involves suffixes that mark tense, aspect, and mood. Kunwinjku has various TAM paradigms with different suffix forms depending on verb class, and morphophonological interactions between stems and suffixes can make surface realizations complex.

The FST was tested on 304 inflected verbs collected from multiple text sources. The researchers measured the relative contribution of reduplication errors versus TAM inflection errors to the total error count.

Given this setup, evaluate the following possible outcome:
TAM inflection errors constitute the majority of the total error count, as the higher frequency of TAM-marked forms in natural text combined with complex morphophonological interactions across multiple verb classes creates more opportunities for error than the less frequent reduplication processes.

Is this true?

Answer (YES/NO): NO